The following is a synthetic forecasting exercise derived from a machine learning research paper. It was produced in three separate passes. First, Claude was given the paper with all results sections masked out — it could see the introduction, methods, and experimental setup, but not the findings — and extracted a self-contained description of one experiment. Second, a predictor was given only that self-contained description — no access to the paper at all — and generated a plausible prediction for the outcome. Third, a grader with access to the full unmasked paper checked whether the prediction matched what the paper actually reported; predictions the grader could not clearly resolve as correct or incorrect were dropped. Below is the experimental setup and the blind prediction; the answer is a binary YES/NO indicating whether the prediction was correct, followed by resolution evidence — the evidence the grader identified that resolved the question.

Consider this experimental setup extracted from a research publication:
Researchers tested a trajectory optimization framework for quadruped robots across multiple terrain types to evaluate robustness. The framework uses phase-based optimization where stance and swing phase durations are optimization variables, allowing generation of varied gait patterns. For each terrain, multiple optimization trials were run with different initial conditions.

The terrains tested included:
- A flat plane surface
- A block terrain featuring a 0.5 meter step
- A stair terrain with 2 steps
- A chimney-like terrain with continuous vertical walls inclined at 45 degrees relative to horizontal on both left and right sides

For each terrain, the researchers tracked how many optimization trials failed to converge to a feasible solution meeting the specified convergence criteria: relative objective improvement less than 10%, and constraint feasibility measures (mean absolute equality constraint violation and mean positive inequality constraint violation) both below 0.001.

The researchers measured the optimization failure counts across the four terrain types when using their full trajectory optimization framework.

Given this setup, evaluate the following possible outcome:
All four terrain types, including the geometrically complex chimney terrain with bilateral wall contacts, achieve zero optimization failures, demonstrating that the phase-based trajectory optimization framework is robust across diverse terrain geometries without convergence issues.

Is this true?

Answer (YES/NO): NO